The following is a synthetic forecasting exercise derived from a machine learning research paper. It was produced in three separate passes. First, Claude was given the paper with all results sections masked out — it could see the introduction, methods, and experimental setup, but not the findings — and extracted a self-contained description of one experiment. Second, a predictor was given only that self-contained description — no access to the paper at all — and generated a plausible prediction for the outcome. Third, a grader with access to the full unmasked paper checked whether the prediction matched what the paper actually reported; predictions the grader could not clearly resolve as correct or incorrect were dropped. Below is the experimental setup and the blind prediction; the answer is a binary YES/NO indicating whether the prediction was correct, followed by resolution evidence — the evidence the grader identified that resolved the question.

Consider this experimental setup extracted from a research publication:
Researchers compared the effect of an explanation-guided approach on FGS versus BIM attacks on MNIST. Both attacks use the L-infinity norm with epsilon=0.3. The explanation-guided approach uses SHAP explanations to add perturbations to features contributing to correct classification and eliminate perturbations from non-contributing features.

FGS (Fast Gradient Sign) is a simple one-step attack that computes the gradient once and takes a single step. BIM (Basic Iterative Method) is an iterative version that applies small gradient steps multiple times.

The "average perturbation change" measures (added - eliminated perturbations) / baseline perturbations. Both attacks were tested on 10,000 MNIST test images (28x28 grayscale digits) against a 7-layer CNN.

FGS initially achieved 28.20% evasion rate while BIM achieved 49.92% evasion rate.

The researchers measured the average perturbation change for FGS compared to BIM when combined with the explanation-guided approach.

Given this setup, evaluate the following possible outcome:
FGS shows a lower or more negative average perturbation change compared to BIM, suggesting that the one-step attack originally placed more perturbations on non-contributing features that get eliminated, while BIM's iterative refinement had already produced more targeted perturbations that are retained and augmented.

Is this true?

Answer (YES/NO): NO